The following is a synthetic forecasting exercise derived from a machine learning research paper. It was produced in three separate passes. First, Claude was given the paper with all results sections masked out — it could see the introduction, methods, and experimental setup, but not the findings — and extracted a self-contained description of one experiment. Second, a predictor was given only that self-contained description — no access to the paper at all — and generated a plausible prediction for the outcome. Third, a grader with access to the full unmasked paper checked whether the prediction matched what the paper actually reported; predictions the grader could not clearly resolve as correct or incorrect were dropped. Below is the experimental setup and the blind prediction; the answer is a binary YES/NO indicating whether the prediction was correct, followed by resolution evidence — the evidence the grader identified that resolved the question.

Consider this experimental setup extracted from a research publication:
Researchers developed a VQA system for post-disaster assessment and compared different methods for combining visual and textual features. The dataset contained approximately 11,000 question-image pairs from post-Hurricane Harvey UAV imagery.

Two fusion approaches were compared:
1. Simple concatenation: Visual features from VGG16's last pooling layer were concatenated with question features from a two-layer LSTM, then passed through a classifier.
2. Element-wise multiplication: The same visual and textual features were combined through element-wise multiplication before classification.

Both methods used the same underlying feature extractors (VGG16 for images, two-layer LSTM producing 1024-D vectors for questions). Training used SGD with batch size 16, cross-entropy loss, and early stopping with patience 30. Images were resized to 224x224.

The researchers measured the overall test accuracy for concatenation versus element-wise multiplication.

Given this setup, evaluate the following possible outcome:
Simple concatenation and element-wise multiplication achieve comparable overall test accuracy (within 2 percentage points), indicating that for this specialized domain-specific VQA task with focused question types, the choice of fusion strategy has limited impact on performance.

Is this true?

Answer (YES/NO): NO